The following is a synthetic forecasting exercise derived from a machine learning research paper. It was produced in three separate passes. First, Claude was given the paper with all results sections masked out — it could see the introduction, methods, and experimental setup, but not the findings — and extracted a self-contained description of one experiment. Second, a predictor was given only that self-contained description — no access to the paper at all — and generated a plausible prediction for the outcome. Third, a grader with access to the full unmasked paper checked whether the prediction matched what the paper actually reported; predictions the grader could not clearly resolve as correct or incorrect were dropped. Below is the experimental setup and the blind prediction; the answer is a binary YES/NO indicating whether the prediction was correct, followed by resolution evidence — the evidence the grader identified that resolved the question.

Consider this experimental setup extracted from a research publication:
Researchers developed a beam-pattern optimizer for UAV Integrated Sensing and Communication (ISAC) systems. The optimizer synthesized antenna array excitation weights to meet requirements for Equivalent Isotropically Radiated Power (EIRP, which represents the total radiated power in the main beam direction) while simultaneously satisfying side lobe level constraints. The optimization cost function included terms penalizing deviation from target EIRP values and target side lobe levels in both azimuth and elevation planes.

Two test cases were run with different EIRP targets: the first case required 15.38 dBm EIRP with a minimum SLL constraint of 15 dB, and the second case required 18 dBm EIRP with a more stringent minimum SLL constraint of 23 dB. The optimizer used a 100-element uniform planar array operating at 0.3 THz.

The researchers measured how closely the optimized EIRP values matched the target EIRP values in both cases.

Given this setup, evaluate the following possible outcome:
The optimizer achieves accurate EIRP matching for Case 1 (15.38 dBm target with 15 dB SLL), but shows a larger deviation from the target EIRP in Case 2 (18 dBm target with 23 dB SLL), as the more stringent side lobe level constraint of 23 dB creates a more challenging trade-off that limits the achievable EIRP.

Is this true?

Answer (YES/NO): NO